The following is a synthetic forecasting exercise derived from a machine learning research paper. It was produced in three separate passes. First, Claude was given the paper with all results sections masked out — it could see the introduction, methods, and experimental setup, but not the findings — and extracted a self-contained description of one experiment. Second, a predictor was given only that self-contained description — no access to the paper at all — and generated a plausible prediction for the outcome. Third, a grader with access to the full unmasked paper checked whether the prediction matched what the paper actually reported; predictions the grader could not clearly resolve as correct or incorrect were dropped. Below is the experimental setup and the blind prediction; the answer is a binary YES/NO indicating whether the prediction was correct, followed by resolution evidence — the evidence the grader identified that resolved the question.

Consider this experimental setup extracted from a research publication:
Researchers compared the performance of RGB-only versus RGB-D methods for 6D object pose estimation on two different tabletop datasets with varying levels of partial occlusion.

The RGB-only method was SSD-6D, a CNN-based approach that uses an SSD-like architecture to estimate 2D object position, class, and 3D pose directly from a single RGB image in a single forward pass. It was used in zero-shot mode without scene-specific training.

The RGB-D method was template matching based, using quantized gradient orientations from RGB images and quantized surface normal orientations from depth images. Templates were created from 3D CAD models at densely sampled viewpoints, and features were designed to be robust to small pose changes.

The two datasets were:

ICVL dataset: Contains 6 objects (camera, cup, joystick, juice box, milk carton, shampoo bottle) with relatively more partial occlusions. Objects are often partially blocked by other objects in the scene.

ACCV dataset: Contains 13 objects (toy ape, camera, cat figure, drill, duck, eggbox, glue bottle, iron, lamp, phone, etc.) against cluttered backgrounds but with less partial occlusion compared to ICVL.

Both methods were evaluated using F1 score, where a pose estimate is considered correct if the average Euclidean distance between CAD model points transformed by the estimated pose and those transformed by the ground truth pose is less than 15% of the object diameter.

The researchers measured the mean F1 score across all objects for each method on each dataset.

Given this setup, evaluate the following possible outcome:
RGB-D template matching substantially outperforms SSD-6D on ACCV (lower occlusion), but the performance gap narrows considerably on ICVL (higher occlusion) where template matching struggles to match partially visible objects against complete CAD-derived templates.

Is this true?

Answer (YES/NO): NO